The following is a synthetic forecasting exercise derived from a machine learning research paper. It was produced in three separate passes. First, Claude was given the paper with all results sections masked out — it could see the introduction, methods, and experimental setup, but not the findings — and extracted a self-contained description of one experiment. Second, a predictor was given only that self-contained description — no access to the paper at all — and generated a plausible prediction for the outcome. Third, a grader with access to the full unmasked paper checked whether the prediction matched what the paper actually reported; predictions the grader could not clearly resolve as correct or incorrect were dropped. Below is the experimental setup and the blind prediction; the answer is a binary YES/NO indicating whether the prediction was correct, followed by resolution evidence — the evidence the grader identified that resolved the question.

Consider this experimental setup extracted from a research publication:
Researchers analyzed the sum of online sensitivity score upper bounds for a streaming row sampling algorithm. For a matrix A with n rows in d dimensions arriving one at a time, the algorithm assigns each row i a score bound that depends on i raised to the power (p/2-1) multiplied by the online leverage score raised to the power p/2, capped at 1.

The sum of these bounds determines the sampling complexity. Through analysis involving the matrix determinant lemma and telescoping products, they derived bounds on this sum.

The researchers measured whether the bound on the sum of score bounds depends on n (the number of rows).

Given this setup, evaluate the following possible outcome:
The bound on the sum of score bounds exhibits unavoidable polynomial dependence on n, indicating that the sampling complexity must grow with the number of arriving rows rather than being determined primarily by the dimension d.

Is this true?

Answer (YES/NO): NO